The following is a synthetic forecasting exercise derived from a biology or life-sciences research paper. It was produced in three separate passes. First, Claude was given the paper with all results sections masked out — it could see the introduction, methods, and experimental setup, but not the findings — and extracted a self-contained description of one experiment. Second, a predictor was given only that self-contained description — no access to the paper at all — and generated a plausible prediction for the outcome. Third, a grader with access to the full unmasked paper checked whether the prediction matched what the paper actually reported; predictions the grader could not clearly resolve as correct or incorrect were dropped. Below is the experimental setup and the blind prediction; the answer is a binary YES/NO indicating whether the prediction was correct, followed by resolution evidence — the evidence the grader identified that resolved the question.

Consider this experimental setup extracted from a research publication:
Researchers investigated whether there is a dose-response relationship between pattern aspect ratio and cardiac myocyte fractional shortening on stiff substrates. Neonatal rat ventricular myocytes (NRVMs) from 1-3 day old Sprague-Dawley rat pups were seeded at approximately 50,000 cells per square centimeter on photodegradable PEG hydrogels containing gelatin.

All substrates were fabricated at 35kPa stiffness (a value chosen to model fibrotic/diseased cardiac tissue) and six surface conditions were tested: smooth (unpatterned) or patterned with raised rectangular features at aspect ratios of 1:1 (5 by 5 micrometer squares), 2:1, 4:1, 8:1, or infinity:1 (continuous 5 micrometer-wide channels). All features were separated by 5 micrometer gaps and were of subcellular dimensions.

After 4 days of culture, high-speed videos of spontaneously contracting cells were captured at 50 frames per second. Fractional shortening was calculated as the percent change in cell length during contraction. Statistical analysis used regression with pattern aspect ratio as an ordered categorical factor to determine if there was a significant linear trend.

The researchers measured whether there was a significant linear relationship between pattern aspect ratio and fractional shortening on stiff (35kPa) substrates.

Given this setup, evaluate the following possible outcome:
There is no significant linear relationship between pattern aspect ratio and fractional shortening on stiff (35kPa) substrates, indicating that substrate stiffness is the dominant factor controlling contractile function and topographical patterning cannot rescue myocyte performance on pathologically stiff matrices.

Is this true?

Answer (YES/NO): YES